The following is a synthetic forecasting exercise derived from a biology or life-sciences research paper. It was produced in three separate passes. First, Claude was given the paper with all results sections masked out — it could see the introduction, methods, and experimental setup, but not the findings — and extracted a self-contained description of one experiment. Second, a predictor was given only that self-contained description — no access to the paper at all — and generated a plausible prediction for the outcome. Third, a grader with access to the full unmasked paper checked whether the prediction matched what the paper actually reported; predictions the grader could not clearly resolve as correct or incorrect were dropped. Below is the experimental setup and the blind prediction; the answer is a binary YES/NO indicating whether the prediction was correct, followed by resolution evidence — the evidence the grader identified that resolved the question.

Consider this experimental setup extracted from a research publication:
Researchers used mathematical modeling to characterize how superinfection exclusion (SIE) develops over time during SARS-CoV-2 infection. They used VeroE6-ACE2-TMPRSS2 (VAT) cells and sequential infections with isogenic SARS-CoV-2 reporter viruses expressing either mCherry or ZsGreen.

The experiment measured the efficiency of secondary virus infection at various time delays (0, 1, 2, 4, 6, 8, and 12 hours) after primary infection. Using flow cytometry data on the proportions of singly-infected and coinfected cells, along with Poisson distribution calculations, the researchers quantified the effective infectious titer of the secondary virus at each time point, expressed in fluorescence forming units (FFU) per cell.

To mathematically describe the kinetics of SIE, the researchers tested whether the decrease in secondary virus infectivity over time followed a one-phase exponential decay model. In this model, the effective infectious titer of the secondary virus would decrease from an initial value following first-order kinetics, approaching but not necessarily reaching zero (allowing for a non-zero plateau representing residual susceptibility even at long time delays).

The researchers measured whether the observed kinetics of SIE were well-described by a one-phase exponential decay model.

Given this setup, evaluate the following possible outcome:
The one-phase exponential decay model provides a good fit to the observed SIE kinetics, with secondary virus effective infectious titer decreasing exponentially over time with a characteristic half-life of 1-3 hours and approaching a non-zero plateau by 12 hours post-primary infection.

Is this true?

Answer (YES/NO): NO